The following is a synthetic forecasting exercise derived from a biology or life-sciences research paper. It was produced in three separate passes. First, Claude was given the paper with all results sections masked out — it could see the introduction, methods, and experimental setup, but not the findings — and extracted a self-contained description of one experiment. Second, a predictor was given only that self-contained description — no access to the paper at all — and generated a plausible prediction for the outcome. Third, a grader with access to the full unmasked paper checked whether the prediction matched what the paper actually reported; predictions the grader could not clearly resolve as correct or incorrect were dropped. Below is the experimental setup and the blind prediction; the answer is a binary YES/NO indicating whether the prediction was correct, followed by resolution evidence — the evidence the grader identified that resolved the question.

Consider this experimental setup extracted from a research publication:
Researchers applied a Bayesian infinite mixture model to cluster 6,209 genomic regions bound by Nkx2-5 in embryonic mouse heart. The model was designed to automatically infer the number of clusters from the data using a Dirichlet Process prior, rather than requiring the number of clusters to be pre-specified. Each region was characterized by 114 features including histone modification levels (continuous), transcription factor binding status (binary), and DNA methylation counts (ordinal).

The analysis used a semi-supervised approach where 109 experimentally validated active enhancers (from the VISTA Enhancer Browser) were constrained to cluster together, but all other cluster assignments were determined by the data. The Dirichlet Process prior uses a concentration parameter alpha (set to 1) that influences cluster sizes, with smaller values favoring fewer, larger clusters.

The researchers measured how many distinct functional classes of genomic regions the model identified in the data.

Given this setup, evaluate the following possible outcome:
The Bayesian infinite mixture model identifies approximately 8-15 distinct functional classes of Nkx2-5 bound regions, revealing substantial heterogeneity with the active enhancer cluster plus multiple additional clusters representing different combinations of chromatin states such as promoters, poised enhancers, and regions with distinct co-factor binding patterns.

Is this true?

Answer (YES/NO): NO